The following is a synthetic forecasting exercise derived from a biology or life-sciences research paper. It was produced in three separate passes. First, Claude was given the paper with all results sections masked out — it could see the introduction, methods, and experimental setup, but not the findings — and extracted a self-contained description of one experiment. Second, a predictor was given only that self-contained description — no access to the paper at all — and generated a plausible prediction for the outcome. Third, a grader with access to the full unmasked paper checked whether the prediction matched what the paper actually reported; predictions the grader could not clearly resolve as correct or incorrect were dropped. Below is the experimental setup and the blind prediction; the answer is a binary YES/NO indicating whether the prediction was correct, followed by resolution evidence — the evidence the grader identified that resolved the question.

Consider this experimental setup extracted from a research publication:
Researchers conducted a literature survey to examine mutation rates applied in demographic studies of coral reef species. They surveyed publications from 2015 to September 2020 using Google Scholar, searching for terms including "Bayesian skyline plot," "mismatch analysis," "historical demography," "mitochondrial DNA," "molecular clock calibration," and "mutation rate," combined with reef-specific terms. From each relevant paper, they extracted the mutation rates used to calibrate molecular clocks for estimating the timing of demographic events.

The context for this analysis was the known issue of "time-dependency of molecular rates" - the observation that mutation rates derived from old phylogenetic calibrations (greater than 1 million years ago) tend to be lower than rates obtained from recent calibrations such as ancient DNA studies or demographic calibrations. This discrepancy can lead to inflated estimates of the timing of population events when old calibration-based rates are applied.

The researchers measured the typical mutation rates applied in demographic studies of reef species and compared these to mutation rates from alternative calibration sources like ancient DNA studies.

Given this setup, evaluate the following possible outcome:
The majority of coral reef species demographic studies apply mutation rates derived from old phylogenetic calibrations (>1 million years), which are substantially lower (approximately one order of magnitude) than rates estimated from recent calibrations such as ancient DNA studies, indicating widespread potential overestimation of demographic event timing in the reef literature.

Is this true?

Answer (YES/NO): YES